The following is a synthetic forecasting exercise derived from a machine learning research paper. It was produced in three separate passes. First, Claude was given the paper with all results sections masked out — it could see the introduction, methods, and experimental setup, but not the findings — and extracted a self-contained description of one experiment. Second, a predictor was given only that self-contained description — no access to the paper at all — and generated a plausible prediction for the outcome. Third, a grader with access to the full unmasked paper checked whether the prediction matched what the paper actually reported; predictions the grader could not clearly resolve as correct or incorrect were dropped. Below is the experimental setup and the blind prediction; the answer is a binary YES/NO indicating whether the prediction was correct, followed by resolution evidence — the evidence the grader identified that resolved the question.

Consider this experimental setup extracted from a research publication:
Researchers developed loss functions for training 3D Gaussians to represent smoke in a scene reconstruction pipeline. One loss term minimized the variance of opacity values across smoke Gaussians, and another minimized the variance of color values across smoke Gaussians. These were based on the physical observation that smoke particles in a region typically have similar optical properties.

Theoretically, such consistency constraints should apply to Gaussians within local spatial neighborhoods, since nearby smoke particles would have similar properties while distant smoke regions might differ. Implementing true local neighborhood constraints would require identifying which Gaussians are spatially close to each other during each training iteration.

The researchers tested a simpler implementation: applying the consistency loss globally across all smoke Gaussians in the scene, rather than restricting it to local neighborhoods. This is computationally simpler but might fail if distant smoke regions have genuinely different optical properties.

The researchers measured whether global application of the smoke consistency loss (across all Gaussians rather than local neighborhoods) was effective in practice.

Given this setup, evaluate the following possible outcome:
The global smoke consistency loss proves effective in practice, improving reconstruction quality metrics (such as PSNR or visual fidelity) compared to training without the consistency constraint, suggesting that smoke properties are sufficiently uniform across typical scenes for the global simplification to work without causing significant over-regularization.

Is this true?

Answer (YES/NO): YES